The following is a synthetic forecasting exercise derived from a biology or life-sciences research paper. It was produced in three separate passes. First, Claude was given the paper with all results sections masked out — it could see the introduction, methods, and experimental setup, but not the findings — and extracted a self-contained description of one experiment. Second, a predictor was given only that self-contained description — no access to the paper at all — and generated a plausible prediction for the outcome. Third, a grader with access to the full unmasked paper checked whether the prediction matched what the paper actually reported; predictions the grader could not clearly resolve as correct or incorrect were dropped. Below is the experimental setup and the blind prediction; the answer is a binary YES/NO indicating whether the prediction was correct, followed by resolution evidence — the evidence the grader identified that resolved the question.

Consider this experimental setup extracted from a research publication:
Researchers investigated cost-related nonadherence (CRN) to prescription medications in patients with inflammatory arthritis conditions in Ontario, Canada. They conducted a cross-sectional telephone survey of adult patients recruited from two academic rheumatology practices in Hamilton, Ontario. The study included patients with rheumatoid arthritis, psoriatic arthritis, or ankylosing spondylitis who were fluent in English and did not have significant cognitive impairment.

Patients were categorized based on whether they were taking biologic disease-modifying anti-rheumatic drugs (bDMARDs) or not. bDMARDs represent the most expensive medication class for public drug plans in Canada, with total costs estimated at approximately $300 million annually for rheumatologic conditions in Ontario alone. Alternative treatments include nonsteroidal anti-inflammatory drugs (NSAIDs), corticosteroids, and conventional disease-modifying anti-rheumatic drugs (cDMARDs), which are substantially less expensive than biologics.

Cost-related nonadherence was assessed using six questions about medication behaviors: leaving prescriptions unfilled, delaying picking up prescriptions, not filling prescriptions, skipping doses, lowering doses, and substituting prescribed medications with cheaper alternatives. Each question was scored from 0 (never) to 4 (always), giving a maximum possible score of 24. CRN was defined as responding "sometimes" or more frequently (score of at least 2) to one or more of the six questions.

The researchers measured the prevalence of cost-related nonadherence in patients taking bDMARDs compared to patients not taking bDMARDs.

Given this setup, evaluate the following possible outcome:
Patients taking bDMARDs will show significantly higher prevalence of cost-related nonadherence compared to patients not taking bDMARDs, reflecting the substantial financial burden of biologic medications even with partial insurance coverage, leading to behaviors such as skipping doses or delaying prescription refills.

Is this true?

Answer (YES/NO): NO